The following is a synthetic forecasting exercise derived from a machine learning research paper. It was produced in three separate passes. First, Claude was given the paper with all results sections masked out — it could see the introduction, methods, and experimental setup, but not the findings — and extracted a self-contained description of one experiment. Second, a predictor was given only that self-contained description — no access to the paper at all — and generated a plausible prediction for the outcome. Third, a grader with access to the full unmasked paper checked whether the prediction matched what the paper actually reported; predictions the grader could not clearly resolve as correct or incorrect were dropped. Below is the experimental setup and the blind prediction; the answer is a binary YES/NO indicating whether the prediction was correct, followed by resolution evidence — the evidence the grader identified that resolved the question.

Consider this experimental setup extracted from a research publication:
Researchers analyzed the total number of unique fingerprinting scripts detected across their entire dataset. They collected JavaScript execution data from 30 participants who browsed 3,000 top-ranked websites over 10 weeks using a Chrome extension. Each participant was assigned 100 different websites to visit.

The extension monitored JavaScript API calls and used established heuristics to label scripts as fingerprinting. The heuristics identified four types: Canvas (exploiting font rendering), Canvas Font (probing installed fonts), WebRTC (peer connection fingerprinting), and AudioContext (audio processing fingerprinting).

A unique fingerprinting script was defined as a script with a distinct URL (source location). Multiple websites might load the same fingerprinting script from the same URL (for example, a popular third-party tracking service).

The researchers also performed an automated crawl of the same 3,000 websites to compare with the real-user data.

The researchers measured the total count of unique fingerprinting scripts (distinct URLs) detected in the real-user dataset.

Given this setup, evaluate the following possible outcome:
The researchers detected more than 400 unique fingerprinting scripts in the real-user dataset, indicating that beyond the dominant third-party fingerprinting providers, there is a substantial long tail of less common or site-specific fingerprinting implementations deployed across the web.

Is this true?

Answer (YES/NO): YES